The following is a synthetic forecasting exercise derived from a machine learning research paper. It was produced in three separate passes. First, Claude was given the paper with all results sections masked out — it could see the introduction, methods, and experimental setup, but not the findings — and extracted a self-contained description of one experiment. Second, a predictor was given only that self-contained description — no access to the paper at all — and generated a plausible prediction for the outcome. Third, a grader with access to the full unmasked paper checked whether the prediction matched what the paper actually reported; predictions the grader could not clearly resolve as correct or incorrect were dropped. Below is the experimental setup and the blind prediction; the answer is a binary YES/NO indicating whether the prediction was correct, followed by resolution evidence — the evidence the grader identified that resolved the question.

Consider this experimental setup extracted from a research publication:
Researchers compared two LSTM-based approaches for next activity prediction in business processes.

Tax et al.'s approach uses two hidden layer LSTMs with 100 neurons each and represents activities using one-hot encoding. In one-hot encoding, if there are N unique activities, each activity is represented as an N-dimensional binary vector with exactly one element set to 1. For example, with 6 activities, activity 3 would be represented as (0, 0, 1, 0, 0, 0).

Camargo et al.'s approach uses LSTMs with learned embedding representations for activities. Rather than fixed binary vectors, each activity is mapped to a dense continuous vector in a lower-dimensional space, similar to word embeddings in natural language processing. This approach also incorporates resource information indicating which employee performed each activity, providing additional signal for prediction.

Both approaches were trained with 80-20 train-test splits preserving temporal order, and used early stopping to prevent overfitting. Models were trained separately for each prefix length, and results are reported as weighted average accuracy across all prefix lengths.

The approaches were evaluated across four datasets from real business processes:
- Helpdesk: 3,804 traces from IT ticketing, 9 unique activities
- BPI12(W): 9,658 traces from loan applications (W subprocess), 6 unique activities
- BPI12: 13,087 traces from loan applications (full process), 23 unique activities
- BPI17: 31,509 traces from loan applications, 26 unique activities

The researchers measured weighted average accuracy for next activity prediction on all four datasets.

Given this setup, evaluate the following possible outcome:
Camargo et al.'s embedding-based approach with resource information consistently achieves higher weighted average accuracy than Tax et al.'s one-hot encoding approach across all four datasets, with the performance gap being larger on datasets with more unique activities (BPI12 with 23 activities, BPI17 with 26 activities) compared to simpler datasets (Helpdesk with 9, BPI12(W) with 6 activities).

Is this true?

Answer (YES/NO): NO